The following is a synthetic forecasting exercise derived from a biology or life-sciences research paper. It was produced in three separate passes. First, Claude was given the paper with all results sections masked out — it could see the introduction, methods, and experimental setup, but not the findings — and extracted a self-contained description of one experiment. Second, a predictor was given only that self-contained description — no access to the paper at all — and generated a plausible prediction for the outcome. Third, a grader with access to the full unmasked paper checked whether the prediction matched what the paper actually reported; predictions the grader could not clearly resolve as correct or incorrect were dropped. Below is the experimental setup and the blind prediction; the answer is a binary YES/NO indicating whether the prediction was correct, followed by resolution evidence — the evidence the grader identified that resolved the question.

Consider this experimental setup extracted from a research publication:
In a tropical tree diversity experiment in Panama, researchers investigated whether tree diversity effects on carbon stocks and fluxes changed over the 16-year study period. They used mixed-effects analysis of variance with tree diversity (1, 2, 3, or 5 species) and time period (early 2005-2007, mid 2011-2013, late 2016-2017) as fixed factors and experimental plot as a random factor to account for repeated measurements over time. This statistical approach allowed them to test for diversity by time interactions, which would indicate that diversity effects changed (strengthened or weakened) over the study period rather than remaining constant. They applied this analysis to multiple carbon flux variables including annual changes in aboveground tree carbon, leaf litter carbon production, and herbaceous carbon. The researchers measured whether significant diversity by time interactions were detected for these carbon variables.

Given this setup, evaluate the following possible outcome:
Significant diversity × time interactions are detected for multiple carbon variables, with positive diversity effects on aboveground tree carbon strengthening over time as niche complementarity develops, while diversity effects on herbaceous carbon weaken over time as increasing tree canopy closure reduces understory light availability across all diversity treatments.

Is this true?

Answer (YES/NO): NO